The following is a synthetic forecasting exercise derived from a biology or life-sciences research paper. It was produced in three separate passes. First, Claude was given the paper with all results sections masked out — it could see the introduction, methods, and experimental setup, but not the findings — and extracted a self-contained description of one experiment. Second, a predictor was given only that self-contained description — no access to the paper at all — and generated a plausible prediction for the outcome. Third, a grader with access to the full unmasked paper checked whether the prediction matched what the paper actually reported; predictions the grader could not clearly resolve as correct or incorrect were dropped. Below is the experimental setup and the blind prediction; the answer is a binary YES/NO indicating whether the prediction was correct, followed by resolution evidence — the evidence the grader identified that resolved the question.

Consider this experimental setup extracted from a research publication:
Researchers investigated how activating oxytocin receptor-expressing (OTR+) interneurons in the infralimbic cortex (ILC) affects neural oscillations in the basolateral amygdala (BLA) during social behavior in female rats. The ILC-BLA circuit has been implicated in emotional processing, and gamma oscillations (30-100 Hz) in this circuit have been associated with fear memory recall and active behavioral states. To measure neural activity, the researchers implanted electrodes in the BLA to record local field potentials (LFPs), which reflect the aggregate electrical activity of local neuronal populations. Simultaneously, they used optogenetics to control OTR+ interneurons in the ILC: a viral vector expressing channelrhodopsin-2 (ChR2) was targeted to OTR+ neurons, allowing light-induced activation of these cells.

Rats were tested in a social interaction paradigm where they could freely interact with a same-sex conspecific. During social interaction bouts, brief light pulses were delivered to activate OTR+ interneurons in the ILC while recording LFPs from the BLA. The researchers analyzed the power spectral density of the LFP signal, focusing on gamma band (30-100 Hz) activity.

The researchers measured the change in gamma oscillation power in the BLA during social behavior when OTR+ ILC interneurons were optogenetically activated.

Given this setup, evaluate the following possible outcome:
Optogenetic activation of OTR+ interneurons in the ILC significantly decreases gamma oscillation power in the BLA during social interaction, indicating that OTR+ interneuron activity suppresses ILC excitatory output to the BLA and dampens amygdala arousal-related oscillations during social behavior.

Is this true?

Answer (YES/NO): YES